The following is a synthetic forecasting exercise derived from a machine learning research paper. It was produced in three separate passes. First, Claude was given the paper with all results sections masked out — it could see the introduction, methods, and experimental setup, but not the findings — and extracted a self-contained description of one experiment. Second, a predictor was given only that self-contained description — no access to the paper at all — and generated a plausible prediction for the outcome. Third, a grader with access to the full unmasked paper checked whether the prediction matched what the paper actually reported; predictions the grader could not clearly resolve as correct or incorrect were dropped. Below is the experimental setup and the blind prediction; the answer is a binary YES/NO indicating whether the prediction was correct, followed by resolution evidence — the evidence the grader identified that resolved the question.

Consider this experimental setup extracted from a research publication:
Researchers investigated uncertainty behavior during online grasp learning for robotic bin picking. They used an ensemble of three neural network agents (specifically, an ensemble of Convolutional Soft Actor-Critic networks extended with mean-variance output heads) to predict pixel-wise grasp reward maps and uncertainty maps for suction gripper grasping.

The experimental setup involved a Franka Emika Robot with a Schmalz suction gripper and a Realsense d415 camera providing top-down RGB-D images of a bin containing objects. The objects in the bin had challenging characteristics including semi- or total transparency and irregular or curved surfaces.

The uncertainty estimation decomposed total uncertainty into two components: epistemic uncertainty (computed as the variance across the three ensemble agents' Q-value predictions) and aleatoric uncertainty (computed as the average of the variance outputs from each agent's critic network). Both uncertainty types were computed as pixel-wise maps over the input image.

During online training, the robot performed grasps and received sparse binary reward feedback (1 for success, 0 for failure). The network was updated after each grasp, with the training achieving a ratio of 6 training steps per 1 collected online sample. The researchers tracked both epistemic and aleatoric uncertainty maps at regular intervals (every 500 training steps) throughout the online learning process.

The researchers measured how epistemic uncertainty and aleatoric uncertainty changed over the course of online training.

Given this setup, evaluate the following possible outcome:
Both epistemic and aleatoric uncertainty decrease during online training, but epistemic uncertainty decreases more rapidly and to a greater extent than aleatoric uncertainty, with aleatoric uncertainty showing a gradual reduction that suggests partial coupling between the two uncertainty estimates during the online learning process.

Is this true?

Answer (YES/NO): NO